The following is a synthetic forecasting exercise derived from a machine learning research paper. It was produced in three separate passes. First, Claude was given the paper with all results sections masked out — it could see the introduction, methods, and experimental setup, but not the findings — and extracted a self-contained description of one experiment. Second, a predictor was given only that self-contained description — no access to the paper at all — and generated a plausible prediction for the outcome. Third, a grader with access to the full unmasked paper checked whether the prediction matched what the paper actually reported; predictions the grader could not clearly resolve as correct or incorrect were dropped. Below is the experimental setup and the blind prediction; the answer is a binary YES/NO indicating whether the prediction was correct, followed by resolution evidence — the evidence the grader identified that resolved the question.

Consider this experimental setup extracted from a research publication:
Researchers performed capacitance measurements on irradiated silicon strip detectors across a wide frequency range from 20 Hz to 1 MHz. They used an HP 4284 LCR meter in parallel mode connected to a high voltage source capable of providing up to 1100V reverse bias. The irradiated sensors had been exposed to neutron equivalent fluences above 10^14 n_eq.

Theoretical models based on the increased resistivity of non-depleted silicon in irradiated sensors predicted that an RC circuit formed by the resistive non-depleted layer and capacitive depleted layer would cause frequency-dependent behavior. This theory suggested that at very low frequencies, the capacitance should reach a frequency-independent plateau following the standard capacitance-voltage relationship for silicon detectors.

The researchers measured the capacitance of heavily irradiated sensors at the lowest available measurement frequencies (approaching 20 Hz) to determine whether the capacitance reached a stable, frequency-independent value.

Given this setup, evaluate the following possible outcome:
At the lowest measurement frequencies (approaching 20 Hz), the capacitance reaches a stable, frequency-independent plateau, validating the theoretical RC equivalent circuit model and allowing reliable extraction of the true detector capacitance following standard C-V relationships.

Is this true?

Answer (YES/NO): NO